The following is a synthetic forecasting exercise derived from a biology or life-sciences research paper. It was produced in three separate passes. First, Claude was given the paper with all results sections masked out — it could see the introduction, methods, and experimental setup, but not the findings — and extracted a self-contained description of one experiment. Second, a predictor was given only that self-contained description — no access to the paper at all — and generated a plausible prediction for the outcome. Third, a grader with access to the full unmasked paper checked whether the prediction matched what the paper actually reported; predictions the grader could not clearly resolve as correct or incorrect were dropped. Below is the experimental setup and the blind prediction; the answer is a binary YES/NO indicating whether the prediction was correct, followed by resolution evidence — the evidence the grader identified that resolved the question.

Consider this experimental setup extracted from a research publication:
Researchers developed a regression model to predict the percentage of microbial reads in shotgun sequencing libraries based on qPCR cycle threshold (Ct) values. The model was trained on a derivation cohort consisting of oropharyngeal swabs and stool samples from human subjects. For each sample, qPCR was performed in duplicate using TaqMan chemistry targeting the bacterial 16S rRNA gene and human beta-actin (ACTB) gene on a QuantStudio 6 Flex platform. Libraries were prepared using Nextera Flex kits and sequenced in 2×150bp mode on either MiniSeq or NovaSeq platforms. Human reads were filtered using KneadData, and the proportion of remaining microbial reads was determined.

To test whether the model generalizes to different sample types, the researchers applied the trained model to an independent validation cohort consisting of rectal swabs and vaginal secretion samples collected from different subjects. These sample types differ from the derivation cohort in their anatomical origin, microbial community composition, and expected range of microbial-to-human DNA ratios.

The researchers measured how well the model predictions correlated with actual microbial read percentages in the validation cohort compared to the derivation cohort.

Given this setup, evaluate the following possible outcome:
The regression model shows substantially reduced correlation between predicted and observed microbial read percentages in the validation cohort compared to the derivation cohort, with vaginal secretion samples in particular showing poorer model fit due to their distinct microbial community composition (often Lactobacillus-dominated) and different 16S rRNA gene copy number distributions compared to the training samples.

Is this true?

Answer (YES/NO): NO